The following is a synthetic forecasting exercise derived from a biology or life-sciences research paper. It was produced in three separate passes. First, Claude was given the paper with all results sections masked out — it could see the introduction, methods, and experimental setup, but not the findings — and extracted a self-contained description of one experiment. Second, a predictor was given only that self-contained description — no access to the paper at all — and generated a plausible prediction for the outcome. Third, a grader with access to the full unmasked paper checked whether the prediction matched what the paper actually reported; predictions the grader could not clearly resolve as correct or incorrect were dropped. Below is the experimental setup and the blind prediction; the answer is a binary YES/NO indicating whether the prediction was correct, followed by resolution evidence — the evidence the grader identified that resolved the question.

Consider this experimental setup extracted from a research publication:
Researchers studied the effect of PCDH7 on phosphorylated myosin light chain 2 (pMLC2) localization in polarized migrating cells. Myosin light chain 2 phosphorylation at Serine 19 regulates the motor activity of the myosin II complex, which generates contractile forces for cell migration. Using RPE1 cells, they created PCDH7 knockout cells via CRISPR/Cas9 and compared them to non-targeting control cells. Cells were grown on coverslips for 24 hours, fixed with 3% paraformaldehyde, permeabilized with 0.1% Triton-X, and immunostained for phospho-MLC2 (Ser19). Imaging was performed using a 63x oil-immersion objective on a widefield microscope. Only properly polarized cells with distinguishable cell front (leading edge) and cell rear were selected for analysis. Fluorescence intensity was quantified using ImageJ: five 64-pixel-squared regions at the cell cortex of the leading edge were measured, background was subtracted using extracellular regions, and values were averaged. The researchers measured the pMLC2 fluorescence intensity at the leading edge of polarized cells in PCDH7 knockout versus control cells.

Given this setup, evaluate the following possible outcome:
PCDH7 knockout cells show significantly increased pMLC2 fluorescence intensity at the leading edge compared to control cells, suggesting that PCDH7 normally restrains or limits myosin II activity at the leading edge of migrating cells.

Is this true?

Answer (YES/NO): NO